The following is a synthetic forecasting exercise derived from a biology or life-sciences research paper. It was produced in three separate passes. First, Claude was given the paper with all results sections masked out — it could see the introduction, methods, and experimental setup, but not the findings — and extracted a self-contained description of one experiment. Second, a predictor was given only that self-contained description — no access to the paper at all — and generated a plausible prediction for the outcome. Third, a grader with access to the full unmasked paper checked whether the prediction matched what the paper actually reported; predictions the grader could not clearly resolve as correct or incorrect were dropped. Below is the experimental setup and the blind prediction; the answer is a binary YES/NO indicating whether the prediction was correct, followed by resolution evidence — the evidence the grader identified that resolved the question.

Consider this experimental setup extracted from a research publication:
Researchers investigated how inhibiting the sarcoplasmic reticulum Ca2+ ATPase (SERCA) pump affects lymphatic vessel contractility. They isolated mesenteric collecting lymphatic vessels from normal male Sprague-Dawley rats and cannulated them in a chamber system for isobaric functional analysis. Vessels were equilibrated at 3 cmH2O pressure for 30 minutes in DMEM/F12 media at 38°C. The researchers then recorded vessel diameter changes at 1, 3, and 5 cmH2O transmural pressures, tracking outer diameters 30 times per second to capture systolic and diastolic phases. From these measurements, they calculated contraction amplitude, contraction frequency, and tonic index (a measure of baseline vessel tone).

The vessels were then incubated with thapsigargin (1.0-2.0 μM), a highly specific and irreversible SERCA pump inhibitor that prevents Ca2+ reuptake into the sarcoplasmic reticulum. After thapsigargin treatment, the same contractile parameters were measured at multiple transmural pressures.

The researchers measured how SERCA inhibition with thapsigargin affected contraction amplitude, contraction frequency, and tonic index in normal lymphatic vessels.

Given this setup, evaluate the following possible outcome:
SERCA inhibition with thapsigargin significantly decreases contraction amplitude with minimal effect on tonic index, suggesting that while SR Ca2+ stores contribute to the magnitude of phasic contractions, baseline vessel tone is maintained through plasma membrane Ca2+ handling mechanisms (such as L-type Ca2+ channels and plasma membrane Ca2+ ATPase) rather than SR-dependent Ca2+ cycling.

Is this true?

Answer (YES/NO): YES